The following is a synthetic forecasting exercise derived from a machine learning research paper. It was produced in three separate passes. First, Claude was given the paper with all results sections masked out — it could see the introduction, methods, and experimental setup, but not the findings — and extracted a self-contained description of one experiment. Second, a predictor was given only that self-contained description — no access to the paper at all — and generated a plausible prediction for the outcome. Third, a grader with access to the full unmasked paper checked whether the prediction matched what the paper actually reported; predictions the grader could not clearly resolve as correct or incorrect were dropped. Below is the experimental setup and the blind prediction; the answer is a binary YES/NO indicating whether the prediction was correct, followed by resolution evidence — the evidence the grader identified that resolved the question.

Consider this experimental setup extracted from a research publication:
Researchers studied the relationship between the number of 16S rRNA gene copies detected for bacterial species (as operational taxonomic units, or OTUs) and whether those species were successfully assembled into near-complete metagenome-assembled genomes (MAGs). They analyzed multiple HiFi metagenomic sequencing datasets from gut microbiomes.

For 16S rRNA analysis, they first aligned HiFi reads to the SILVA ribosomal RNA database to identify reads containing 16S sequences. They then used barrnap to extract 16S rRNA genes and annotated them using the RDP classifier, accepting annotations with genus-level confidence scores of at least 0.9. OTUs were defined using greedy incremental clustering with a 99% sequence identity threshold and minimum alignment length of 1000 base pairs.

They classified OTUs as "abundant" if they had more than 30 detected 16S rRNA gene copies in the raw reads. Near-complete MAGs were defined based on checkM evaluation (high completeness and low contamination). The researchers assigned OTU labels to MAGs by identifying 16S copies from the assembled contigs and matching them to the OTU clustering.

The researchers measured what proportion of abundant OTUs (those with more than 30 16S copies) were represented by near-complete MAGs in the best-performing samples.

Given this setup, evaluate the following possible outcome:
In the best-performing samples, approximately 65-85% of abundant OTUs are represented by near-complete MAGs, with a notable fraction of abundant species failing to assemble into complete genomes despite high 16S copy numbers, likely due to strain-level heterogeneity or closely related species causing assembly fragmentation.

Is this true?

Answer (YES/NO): NO